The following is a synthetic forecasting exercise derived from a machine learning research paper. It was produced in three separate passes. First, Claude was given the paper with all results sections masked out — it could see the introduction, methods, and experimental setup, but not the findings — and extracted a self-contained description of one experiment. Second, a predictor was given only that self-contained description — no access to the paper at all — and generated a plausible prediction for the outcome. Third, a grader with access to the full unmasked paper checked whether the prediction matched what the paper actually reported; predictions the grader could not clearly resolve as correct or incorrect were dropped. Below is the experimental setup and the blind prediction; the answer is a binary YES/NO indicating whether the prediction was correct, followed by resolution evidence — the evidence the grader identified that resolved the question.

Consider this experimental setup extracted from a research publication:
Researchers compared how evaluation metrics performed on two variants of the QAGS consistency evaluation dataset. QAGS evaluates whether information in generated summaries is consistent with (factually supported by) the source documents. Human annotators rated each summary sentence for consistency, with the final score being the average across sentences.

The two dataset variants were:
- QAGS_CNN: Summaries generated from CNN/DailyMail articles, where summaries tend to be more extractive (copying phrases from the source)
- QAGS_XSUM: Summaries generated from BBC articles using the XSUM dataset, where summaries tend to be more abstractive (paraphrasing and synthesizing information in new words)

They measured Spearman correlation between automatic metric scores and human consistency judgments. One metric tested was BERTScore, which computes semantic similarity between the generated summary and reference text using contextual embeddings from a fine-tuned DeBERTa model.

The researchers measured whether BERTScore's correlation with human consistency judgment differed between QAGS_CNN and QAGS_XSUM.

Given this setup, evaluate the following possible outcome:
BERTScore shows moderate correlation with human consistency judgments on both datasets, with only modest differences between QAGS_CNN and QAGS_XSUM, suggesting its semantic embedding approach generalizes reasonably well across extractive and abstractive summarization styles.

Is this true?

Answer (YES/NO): NO